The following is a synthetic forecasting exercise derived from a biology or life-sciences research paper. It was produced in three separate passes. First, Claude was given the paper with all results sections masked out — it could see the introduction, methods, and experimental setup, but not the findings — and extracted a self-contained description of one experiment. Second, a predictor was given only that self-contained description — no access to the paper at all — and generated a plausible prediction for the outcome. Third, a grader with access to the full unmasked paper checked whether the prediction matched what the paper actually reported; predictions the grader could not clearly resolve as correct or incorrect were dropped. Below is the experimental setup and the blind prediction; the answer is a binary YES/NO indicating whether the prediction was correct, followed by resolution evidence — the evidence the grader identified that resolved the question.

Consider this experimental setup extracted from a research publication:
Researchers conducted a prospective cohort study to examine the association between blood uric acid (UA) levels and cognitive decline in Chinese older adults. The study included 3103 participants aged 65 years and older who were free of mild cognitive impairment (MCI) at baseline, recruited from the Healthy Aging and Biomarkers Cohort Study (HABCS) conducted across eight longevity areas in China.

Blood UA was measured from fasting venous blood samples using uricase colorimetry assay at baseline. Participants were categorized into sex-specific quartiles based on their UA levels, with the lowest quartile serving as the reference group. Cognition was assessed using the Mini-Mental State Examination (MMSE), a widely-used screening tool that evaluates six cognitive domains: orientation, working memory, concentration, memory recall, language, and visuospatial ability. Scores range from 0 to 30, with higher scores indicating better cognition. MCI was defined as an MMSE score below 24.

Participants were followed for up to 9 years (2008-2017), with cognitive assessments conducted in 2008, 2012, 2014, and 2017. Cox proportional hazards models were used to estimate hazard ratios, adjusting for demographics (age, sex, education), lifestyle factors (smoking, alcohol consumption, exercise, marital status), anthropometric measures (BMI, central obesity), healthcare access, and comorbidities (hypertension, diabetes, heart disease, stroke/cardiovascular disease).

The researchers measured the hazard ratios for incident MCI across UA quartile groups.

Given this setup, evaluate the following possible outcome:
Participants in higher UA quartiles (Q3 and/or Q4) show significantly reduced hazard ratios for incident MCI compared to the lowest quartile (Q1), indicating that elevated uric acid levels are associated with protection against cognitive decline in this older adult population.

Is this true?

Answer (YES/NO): YES